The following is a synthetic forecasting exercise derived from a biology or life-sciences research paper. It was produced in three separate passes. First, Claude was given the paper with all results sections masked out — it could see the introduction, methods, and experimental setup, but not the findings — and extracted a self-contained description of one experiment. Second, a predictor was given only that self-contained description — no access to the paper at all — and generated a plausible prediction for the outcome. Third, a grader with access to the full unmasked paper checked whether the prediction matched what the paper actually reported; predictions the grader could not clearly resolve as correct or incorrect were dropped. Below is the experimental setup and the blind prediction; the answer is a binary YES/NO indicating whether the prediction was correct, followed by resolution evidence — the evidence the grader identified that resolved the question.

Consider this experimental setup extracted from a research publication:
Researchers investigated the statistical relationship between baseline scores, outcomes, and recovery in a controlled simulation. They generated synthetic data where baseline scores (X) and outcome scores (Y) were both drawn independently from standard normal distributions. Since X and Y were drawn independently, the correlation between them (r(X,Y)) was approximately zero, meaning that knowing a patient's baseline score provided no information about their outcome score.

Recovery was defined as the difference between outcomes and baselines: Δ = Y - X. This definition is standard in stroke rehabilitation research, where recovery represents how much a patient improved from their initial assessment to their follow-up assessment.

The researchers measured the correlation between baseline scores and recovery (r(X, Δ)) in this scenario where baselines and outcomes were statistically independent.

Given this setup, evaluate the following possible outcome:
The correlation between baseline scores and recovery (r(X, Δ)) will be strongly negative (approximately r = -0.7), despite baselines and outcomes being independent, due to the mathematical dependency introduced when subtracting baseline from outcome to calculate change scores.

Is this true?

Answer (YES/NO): YES